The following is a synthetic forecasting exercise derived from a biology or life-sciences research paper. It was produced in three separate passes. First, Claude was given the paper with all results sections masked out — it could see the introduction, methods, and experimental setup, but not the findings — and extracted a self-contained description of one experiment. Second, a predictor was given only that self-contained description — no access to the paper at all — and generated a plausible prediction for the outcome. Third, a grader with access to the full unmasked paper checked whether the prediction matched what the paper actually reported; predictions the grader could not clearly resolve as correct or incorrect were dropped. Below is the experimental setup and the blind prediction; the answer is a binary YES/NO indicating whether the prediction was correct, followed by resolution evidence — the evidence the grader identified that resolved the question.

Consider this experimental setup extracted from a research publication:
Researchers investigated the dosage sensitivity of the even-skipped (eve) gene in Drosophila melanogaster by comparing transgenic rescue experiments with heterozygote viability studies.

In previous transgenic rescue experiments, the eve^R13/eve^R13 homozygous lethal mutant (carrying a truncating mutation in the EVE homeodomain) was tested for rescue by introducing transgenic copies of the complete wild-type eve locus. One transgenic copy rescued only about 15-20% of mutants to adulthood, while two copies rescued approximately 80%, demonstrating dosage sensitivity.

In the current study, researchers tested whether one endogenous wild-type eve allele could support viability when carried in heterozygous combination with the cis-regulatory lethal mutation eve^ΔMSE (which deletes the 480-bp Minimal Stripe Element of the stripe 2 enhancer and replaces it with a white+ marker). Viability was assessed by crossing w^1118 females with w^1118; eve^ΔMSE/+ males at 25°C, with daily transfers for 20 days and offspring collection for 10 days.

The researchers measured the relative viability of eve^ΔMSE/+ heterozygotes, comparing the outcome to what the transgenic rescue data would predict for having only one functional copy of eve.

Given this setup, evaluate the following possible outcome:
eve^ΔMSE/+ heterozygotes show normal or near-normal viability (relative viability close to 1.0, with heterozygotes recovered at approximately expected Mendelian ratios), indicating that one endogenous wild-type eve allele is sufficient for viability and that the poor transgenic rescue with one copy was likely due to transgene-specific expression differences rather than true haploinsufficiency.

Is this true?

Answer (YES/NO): NO